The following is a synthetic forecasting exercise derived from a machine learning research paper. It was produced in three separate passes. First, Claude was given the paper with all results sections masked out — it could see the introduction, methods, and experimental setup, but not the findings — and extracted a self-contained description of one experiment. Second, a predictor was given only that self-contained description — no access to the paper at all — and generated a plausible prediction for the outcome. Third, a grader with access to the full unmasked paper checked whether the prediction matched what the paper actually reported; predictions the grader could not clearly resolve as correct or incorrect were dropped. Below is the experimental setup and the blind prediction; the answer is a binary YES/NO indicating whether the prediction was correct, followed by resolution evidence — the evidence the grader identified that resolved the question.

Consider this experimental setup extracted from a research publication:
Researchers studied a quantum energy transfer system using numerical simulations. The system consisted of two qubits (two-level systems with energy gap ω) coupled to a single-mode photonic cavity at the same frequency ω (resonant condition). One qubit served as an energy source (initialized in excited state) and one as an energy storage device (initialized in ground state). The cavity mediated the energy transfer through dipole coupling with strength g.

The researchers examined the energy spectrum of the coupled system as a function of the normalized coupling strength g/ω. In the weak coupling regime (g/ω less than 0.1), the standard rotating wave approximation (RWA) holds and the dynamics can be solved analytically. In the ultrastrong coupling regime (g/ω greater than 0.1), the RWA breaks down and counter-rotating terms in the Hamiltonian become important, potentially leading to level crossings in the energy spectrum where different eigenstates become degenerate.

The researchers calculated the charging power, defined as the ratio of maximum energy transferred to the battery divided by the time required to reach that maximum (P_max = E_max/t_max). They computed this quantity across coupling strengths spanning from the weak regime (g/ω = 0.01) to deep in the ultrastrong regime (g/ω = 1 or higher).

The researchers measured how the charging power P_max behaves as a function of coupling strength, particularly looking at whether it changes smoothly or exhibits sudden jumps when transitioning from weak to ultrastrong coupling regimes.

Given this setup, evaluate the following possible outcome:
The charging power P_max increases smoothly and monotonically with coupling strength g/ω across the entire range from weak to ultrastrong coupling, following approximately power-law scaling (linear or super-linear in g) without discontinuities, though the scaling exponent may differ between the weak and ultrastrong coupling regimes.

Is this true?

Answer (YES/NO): NO